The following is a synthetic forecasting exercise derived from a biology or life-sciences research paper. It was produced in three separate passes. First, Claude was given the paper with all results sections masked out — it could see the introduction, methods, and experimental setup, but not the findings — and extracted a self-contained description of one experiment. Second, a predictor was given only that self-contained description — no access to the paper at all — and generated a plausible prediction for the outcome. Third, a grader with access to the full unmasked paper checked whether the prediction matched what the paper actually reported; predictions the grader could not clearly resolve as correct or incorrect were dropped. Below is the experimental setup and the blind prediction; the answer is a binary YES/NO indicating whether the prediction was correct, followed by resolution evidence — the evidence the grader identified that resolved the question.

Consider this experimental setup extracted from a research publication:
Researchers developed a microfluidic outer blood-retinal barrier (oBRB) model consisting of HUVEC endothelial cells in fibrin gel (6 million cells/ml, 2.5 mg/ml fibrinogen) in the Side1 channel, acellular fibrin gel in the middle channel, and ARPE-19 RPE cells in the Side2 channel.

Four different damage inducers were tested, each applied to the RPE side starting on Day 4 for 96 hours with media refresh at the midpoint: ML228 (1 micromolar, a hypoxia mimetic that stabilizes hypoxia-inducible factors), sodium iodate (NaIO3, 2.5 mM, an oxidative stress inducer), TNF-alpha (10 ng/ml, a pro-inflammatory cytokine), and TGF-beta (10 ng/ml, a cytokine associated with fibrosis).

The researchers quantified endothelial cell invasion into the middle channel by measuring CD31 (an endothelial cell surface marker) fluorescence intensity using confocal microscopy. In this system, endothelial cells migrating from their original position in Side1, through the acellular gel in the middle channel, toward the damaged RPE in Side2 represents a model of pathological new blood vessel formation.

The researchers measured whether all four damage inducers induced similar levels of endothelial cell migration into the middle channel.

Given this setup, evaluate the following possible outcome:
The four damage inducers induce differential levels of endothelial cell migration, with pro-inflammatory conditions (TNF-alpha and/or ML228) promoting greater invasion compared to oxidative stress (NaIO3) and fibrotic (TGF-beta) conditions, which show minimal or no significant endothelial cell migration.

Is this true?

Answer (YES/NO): NO